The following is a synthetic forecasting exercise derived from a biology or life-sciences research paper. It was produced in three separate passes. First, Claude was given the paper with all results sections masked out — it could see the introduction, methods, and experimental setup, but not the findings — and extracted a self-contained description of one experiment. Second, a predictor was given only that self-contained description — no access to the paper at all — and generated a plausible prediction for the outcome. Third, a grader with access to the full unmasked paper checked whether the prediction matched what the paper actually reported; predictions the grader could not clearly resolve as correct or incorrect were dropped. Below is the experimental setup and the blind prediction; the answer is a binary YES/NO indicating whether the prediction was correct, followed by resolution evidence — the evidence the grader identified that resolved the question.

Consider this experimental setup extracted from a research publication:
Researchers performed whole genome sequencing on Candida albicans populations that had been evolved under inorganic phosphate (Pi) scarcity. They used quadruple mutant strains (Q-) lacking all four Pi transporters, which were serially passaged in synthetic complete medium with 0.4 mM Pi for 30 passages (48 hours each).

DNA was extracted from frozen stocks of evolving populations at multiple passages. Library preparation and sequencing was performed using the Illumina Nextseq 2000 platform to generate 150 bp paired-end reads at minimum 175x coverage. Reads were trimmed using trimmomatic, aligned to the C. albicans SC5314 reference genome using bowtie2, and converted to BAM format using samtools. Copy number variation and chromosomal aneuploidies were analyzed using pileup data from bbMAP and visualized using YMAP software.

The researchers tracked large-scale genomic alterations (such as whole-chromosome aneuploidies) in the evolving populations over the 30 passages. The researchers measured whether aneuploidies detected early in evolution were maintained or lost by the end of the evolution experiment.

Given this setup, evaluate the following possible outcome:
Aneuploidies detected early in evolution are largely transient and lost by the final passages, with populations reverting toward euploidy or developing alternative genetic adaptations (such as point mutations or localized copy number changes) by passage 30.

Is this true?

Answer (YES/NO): YES